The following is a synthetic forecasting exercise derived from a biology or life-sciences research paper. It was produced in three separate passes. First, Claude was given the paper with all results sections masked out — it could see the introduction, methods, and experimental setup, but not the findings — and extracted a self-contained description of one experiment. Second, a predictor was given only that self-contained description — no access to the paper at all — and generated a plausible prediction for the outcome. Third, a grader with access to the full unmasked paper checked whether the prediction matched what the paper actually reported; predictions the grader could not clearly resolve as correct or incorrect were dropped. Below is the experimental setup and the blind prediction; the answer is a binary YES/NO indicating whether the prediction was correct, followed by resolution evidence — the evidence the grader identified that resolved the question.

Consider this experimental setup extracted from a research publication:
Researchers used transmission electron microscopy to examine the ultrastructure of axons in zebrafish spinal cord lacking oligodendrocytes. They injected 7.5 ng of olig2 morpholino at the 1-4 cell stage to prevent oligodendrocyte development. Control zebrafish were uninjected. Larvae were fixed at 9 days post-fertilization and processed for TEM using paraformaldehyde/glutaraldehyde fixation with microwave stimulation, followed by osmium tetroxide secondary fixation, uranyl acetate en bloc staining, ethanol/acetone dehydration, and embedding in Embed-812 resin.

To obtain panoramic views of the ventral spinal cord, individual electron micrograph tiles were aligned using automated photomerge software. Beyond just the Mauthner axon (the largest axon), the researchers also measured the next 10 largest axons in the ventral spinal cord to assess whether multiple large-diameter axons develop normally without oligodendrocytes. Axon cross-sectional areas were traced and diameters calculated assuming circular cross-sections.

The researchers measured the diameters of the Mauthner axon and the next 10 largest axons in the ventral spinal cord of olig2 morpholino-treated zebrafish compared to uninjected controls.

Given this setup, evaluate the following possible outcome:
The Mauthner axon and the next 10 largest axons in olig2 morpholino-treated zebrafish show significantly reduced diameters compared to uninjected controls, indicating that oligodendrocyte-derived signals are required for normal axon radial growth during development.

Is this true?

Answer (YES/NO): NO